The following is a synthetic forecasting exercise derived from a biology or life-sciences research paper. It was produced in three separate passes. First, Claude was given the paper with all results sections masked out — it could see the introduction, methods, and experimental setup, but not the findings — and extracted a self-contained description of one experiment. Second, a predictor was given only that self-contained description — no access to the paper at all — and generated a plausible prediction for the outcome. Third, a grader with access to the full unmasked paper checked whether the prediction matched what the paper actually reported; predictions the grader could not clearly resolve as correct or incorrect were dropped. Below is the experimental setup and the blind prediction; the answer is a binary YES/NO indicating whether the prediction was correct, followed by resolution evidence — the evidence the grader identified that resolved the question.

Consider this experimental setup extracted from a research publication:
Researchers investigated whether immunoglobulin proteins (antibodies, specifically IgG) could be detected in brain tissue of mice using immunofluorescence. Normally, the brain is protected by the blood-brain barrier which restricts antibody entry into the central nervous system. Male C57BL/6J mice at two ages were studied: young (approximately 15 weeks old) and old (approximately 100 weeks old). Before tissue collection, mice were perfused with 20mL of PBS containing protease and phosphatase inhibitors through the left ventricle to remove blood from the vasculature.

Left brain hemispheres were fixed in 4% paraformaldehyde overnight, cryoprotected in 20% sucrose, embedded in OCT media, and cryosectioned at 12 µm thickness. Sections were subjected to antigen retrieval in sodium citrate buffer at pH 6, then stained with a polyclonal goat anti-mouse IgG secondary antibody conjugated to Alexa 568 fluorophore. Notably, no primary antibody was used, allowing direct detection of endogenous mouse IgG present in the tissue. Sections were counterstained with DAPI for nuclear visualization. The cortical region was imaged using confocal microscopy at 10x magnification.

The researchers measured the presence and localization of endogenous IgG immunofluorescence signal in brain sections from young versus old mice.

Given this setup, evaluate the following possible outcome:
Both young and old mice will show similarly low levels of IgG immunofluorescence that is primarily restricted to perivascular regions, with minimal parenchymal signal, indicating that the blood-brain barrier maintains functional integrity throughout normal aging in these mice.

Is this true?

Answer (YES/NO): NO